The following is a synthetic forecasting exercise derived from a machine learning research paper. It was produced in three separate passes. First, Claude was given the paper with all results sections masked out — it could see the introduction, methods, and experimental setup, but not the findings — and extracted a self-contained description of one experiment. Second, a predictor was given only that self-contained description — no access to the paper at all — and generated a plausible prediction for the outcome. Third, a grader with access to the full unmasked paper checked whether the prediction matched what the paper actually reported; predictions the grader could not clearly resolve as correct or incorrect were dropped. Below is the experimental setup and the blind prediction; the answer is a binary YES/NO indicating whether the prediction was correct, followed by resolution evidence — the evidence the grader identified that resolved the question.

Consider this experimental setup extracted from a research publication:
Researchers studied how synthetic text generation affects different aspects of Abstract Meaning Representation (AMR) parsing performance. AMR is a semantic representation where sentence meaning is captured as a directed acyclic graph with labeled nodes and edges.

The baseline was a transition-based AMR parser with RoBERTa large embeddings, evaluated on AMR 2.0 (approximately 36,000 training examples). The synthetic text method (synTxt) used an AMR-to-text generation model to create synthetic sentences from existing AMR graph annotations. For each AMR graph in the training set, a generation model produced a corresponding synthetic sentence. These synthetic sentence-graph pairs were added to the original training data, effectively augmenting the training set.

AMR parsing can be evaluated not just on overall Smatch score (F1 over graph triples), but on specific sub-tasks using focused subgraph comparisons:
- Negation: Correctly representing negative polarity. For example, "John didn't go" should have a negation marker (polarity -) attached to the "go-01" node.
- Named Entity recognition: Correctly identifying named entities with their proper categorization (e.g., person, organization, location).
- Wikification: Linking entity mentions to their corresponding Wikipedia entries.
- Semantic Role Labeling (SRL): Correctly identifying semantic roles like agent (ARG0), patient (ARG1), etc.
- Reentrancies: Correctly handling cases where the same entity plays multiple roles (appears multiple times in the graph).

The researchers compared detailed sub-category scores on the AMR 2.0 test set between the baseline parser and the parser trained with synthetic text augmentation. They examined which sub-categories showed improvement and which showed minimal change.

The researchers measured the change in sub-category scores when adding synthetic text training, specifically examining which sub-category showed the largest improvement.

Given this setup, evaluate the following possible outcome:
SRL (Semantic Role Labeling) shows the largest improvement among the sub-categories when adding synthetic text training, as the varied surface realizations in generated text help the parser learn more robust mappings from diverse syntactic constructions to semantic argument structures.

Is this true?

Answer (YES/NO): NO